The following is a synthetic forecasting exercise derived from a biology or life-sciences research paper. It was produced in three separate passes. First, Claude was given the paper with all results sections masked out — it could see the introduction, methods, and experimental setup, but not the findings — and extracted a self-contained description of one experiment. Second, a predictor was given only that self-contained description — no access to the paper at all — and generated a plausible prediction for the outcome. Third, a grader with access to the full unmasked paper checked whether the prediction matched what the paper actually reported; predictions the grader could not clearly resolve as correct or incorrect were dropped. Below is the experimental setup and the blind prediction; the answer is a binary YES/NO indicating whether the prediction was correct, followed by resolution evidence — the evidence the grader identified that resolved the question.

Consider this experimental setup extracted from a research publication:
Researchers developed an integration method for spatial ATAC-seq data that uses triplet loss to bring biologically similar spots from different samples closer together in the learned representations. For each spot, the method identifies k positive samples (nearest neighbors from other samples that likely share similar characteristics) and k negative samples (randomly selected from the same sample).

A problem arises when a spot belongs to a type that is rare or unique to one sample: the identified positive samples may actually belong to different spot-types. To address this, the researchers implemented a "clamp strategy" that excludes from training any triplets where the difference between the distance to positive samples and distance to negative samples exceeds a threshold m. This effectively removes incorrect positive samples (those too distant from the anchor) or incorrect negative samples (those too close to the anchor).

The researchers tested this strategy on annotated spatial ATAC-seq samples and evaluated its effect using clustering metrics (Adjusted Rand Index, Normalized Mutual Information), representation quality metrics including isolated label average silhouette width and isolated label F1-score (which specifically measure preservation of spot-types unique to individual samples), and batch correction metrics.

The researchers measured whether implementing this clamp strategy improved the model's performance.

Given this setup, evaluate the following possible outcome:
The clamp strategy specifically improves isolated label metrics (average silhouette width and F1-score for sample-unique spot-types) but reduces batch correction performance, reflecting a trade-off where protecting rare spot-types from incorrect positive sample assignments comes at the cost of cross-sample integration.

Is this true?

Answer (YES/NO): NO